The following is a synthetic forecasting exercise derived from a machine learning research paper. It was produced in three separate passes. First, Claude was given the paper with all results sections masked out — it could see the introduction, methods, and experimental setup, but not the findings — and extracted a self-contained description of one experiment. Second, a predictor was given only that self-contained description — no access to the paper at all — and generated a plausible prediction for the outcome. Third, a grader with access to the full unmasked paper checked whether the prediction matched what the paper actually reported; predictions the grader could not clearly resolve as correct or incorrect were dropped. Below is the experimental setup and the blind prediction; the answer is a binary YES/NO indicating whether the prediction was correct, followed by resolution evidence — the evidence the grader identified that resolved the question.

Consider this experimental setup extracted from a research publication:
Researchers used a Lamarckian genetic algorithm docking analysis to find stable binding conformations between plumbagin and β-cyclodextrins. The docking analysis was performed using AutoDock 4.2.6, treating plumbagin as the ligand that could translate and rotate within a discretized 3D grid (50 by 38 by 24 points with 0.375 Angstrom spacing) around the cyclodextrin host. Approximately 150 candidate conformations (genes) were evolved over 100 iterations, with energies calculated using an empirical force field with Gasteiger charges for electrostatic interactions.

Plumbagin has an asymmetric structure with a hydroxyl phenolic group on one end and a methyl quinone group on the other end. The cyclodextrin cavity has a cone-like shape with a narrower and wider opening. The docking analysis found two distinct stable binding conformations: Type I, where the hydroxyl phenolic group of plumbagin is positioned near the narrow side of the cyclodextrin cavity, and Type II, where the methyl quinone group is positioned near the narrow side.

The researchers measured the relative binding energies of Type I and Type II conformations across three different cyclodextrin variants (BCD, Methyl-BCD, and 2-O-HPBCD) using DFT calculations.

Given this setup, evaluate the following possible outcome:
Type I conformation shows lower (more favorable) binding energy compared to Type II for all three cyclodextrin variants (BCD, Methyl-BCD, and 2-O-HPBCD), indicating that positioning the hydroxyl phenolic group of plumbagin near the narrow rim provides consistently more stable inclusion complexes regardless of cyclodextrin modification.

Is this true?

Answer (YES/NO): NO